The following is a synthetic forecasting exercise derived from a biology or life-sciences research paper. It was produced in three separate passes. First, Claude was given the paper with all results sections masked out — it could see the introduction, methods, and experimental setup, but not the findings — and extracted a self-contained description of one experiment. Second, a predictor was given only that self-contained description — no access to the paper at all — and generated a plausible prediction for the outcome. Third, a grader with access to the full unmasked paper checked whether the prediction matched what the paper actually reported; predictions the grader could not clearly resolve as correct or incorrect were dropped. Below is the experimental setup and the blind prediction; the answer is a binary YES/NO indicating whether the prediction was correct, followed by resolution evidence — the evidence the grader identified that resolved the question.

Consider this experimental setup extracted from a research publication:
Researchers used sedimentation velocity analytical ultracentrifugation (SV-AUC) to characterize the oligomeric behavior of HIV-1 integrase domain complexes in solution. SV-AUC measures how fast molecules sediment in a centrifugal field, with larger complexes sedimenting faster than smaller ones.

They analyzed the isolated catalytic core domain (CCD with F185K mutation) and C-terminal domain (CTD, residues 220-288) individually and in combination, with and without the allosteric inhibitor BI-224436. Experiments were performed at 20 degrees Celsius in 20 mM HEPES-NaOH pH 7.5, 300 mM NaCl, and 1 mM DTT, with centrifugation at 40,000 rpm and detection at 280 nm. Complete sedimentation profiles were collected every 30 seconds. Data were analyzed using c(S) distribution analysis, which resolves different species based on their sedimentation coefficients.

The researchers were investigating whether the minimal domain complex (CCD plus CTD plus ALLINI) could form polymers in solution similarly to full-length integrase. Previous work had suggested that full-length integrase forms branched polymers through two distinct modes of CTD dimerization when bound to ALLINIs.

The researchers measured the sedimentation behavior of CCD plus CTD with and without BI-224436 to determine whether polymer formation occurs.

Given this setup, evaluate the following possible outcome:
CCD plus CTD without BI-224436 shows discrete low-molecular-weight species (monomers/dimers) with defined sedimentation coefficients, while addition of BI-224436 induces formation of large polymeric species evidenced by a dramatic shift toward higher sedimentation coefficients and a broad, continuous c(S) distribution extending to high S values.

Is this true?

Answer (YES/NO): NO